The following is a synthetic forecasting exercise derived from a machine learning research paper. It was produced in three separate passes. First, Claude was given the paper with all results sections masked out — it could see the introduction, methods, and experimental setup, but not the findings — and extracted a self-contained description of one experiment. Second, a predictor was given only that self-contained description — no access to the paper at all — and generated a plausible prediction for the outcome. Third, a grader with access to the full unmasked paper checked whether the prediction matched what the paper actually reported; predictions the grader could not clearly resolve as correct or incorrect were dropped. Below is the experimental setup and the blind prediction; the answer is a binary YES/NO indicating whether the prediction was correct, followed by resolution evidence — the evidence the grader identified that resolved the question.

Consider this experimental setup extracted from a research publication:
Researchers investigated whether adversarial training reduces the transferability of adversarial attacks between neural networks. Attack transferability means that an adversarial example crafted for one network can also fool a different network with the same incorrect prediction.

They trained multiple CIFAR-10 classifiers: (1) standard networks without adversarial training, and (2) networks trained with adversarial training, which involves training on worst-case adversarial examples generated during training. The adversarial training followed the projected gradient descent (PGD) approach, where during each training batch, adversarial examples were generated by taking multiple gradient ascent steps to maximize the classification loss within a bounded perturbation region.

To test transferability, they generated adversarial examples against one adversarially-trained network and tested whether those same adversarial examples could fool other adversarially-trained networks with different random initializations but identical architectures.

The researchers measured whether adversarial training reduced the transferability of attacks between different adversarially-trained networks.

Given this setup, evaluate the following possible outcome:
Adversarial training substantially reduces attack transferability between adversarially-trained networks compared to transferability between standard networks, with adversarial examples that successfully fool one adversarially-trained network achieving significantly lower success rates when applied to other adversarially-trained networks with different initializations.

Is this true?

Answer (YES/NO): NO